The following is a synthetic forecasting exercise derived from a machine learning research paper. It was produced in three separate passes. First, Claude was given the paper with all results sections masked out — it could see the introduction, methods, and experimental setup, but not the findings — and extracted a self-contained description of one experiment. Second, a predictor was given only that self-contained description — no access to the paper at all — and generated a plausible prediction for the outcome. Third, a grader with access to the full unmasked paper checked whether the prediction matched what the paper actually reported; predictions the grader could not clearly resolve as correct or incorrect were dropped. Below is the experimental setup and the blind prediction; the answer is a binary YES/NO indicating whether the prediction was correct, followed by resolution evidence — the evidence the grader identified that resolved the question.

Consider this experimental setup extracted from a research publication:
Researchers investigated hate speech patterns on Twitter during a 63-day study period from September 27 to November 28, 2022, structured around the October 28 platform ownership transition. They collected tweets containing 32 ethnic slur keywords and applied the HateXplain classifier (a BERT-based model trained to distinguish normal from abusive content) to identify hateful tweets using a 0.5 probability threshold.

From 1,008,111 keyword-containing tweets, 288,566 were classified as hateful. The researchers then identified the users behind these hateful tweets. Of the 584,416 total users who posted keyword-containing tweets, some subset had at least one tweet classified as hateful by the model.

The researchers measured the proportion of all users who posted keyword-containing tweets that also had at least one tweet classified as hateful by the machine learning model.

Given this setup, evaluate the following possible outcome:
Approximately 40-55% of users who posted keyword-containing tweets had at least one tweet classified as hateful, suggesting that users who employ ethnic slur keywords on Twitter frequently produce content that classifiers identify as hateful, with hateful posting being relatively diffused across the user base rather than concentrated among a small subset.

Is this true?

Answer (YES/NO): NO